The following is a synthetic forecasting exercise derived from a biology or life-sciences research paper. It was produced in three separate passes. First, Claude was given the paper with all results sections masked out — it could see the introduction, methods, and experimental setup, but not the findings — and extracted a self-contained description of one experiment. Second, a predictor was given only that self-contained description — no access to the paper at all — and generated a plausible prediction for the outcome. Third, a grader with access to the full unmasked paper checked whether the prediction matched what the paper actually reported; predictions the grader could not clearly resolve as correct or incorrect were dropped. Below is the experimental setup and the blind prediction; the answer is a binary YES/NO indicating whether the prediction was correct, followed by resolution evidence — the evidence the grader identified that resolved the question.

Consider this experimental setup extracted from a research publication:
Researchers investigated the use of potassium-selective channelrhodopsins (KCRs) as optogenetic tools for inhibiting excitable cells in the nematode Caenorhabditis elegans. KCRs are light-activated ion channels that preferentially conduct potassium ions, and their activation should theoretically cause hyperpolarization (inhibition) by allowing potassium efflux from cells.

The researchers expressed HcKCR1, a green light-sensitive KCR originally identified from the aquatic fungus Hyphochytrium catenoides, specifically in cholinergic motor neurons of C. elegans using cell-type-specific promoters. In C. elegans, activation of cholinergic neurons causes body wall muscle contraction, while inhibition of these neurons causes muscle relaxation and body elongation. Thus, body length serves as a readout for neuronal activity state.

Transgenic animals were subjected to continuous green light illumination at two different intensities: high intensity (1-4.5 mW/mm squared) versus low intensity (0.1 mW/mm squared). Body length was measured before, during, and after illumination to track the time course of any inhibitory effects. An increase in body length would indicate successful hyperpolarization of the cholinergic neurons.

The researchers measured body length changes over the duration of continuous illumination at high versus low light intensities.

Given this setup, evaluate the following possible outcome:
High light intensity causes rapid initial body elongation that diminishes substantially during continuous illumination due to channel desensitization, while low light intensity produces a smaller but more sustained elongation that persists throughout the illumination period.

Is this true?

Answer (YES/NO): NO